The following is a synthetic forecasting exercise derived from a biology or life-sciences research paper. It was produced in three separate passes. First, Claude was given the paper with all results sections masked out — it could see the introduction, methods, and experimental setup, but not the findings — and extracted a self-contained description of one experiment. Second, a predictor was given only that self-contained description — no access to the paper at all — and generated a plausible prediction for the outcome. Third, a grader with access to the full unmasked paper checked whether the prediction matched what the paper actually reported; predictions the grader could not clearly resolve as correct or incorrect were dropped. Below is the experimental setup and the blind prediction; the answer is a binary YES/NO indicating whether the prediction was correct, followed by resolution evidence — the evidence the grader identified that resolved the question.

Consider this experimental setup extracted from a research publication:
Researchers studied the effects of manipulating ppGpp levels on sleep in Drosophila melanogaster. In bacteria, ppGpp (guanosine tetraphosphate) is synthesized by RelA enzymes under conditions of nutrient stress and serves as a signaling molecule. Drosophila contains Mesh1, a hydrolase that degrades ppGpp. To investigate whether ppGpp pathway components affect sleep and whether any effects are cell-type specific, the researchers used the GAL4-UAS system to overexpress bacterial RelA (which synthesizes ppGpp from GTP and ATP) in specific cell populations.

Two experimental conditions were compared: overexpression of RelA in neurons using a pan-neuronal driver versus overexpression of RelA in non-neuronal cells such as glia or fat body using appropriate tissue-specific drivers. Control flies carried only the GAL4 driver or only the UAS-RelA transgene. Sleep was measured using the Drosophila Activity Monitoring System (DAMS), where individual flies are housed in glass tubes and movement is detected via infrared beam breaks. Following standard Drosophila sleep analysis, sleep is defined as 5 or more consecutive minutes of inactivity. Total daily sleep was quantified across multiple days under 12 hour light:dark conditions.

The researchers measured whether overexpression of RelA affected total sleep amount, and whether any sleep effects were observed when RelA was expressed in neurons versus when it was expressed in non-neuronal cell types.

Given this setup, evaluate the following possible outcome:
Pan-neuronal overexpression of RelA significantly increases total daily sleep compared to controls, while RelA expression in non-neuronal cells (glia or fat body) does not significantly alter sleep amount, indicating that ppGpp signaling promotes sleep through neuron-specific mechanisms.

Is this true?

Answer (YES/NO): NO